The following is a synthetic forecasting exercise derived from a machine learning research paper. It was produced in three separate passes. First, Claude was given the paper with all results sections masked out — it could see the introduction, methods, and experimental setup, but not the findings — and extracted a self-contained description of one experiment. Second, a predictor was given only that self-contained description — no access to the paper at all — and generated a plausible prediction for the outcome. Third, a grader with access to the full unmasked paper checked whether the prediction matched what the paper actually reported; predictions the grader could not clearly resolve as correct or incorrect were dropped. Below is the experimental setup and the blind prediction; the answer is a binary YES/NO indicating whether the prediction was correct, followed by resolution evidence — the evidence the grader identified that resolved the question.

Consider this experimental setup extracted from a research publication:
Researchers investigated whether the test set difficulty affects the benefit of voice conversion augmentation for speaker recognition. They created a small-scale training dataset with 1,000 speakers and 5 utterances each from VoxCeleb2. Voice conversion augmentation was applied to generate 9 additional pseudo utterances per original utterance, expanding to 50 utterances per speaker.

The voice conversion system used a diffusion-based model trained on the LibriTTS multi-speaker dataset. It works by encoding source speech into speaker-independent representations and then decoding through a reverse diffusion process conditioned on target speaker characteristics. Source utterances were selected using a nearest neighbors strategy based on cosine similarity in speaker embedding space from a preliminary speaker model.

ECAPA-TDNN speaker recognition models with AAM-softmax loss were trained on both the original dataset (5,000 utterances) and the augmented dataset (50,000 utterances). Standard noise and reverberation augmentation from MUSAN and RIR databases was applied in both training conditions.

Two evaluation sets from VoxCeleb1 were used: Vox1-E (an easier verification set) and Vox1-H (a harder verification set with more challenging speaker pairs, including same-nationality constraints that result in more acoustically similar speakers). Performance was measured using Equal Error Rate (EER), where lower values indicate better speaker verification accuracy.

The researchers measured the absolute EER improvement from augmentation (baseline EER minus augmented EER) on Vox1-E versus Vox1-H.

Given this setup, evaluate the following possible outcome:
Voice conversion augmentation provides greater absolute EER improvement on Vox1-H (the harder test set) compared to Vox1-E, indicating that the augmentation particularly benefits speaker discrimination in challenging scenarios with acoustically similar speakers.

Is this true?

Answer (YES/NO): YES